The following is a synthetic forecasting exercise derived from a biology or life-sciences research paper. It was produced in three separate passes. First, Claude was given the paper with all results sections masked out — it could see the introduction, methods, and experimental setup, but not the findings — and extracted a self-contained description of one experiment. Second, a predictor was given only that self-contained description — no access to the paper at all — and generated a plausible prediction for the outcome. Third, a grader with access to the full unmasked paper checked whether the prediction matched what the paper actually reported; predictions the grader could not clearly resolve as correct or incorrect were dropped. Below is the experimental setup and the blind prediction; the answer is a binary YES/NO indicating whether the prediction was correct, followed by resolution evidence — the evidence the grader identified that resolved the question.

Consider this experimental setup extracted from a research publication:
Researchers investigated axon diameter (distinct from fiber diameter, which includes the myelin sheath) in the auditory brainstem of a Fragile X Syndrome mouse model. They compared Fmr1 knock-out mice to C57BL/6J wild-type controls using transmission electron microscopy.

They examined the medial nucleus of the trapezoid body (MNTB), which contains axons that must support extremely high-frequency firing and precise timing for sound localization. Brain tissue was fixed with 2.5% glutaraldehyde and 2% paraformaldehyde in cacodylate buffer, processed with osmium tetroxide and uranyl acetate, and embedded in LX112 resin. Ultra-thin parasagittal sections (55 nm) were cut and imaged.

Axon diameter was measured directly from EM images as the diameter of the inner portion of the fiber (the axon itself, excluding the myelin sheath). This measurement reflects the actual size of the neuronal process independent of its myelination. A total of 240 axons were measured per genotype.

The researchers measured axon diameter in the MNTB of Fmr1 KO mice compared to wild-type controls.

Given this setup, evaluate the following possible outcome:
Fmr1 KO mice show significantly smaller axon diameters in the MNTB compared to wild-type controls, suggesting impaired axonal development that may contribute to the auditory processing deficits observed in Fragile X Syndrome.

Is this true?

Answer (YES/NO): YES